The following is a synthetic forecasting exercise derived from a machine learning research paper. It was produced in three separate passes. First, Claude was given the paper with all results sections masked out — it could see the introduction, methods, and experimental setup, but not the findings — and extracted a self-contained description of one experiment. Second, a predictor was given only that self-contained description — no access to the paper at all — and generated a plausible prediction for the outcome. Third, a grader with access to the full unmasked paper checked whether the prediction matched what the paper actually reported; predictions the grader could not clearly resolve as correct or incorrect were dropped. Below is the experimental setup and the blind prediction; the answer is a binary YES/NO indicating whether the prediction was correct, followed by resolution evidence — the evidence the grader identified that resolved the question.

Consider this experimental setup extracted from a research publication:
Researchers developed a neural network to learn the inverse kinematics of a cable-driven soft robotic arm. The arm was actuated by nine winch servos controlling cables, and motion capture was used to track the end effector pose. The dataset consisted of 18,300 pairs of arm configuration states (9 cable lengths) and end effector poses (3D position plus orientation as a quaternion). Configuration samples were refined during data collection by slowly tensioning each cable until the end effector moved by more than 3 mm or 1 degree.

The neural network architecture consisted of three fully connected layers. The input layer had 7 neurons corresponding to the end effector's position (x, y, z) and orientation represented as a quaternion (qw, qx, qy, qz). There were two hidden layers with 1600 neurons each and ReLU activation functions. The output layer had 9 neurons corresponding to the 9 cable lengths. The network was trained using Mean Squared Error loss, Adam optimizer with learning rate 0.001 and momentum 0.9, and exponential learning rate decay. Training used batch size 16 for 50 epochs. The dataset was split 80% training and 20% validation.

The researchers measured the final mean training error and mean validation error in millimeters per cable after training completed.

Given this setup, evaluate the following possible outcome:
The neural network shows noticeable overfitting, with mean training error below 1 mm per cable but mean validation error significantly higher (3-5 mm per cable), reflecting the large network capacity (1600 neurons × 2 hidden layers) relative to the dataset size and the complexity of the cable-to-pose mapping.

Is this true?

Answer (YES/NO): NO